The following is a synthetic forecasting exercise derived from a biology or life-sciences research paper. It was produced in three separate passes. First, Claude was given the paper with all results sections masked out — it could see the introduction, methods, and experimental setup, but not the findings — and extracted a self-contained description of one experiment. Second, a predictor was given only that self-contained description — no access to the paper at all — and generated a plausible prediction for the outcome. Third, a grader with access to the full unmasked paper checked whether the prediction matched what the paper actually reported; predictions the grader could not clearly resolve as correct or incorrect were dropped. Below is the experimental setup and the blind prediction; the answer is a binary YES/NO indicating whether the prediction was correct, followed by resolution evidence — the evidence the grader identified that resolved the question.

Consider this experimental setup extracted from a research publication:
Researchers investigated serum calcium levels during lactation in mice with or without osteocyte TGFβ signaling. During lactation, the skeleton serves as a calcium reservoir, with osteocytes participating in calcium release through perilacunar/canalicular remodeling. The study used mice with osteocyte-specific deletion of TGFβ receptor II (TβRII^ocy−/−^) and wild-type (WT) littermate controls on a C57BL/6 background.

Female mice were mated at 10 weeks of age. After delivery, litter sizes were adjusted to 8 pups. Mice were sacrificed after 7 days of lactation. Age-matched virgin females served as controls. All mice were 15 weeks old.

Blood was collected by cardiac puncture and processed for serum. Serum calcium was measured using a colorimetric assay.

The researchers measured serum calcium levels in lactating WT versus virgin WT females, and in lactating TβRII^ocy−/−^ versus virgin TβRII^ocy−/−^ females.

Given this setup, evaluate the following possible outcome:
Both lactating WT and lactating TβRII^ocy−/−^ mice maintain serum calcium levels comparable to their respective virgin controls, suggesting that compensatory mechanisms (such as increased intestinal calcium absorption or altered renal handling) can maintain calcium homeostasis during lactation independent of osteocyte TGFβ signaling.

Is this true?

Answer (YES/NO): NO